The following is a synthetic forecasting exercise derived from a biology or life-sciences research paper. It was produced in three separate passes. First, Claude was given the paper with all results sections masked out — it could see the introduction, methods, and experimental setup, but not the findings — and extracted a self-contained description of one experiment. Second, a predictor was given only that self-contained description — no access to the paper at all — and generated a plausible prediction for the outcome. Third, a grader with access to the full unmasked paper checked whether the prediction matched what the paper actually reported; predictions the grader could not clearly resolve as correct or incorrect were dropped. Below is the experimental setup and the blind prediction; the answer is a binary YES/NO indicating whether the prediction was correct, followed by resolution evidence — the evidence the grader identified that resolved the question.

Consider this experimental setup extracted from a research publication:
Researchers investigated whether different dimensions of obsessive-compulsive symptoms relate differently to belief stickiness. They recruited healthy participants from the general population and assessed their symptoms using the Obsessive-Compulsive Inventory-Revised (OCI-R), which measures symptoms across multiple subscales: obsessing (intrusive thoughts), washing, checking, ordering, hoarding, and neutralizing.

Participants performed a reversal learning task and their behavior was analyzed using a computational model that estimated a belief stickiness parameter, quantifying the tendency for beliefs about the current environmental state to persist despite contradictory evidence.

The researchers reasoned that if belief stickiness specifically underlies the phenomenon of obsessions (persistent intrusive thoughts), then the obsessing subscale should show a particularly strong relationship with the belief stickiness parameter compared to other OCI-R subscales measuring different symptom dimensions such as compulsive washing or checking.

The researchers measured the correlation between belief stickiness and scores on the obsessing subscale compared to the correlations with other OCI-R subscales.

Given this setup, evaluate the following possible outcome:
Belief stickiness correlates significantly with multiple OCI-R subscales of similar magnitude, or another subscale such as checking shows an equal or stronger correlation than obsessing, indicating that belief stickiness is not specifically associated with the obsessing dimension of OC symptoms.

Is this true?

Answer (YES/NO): NO